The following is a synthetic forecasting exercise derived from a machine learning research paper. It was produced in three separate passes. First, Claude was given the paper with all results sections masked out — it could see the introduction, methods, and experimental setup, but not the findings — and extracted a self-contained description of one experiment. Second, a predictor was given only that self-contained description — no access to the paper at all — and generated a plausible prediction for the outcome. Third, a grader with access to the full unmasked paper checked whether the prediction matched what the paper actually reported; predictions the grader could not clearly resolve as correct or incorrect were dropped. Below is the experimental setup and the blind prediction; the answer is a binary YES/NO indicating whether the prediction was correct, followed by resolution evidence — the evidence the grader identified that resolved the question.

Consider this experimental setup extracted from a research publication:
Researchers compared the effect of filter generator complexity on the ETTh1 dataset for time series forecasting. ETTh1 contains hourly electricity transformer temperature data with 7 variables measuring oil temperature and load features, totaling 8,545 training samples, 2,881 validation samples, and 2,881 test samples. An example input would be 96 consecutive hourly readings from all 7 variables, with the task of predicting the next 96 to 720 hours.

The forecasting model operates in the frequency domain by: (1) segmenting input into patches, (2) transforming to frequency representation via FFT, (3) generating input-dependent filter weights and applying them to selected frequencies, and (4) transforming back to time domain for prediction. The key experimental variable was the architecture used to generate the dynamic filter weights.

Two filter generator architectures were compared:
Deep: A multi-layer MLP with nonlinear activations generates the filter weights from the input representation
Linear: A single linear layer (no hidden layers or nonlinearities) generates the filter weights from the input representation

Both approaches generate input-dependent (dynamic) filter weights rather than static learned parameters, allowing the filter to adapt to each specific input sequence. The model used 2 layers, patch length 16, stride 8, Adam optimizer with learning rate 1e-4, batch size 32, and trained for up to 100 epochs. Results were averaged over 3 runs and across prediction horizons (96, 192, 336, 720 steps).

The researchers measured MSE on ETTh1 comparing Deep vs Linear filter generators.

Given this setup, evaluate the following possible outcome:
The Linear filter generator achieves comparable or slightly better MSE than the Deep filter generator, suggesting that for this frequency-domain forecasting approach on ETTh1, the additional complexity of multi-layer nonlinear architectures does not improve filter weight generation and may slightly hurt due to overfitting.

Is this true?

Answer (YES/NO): YES